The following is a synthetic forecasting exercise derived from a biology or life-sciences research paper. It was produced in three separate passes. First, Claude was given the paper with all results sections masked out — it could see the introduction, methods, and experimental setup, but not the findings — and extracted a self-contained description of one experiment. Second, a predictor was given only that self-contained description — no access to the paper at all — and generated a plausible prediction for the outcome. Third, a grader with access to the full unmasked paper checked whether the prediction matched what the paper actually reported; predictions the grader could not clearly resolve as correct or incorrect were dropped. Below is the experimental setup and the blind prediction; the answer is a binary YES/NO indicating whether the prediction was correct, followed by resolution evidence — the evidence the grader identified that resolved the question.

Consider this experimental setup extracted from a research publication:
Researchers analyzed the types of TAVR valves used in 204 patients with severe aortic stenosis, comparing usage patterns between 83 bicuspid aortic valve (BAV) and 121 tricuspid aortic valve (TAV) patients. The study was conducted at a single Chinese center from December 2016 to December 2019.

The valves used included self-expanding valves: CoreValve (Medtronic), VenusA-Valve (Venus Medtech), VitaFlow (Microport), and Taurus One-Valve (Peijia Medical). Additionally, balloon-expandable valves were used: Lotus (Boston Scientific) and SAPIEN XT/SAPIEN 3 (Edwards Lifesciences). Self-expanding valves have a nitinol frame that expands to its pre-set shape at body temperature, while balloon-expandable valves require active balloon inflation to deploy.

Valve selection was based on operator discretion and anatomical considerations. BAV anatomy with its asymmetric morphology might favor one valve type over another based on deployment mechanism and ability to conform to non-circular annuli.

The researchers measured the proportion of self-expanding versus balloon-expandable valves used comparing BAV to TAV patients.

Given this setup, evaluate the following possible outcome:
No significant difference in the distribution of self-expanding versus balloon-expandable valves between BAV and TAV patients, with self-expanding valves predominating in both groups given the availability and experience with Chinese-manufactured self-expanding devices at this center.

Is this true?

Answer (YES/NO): NO